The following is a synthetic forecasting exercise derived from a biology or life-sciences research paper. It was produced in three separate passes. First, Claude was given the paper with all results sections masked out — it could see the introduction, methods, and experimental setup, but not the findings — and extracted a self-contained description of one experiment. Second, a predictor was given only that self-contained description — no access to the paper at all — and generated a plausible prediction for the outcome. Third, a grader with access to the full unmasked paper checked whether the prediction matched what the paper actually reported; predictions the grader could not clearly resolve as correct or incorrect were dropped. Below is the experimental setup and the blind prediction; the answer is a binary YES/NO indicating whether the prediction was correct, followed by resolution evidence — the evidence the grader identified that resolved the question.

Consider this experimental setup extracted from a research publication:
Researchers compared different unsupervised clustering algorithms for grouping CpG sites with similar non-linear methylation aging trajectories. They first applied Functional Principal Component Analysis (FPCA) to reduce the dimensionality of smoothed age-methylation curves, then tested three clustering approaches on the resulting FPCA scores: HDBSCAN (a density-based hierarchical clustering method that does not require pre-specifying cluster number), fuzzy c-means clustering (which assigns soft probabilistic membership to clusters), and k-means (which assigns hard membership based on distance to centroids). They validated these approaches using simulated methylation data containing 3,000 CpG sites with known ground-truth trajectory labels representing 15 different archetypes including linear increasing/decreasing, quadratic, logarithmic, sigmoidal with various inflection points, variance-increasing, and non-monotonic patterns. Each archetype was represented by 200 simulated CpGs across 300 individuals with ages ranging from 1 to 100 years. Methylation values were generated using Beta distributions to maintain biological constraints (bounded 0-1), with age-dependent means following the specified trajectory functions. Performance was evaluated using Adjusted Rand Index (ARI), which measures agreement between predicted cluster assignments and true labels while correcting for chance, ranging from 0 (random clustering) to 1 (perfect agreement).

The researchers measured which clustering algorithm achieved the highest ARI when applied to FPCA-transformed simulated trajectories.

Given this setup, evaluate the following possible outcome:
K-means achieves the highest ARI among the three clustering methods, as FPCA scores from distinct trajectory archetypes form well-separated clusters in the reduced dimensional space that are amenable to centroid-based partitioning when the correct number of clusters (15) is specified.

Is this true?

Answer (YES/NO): NO